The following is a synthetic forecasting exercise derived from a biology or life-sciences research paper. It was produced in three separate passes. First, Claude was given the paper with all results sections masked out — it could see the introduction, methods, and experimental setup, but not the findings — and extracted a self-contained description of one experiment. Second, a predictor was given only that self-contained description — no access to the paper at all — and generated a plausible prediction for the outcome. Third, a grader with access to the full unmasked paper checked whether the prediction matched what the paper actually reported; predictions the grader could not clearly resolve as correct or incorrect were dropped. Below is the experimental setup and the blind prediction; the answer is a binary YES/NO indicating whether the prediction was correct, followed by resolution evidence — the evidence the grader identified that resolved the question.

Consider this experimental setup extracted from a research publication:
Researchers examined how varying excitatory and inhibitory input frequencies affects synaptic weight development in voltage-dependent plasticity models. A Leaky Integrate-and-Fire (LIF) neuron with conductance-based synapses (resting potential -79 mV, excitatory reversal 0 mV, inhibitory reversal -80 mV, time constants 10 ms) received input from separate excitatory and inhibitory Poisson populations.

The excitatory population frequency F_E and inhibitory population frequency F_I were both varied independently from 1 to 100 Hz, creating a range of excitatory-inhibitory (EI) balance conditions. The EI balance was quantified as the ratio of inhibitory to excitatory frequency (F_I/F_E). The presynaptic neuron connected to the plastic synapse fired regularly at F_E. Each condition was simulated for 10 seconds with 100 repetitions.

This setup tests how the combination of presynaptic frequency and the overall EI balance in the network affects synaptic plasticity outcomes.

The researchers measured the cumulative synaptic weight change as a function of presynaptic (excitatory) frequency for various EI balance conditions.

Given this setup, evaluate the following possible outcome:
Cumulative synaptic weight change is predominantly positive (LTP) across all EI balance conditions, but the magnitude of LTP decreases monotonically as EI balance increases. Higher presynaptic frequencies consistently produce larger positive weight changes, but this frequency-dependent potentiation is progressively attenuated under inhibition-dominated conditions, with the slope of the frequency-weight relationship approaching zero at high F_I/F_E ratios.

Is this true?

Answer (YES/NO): NO